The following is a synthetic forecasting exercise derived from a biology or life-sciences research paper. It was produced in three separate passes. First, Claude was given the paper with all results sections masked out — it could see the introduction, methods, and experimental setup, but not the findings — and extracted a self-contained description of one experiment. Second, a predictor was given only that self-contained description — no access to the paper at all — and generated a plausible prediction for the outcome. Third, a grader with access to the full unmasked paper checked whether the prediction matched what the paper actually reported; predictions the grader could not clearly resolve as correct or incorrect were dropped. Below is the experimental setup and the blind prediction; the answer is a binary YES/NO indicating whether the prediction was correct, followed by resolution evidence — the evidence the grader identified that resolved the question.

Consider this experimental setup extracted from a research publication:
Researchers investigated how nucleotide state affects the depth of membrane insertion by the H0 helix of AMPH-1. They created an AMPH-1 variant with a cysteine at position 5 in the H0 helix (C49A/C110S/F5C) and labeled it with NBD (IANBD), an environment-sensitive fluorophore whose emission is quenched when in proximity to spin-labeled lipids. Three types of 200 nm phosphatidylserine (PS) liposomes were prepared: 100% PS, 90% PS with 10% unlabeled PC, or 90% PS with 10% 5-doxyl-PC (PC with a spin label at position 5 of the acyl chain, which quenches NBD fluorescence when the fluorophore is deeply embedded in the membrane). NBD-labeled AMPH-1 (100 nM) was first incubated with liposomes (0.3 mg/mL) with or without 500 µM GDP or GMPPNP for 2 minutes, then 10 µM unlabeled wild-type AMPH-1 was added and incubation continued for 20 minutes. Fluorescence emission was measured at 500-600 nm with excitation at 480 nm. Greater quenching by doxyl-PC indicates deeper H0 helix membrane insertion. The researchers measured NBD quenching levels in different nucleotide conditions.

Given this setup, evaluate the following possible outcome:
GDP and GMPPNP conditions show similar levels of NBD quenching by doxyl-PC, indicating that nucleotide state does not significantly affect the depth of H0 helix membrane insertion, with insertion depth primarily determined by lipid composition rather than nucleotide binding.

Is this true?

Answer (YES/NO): NO